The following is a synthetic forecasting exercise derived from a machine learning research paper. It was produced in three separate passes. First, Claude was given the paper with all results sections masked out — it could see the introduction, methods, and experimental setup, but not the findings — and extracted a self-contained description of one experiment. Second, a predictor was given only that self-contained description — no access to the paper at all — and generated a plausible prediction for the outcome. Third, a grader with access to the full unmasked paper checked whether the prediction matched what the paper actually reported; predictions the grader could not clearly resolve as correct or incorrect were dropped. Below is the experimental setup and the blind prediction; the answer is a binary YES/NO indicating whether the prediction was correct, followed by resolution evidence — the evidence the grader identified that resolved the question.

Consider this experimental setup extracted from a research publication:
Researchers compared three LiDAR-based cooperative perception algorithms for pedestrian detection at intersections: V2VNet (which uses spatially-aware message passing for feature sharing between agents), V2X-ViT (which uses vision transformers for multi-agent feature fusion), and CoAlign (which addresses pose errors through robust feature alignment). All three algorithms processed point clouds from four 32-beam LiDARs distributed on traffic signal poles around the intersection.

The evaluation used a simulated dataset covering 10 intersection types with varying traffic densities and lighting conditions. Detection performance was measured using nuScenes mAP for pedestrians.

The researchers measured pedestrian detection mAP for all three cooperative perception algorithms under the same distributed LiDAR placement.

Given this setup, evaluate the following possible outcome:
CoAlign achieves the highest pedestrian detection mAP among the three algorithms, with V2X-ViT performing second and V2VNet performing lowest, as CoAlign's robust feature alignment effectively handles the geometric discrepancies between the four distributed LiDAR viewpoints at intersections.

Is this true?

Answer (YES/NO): YES